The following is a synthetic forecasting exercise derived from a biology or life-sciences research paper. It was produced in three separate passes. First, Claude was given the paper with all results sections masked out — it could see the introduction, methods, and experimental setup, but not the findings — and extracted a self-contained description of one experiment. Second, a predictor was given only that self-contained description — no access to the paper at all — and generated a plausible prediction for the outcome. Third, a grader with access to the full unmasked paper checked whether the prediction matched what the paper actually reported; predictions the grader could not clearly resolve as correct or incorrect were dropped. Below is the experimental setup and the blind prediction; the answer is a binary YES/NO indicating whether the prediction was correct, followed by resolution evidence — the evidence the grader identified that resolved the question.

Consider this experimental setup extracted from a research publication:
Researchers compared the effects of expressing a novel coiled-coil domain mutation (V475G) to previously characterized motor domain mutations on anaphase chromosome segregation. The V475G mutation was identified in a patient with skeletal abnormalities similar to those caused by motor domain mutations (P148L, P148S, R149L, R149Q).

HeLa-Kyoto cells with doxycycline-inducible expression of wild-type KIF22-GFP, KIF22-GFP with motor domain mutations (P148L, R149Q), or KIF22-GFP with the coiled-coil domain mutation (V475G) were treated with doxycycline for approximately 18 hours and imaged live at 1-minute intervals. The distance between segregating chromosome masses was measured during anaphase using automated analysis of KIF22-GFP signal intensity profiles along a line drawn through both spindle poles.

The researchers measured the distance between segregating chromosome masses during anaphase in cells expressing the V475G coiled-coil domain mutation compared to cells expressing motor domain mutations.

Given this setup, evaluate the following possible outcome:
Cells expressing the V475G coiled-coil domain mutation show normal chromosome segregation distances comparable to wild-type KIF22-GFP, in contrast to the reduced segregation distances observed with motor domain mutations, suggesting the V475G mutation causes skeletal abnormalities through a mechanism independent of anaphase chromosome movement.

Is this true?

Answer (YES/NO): NO